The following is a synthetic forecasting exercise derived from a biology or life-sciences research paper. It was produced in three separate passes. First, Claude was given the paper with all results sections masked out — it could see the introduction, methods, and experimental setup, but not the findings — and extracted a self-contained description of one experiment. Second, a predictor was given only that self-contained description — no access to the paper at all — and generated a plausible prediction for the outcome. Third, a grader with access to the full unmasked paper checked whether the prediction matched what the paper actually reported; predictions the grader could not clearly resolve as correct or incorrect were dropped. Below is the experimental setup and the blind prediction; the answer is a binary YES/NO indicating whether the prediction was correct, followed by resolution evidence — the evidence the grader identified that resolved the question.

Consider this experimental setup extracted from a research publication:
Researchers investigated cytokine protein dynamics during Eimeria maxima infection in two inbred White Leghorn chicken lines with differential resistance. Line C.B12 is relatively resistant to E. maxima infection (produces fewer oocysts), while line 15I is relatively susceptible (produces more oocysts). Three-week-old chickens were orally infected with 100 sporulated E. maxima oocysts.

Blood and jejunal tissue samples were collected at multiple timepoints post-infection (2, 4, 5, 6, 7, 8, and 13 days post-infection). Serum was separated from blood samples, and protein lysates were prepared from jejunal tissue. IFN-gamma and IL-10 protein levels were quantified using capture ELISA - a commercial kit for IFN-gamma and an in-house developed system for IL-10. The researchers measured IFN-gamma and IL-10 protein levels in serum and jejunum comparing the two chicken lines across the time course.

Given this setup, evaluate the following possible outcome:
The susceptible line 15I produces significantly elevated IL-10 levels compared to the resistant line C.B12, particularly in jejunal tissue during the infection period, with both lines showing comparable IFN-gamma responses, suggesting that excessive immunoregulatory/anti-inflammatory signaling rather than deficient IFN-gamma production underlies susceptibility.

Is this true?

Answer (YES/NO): NO